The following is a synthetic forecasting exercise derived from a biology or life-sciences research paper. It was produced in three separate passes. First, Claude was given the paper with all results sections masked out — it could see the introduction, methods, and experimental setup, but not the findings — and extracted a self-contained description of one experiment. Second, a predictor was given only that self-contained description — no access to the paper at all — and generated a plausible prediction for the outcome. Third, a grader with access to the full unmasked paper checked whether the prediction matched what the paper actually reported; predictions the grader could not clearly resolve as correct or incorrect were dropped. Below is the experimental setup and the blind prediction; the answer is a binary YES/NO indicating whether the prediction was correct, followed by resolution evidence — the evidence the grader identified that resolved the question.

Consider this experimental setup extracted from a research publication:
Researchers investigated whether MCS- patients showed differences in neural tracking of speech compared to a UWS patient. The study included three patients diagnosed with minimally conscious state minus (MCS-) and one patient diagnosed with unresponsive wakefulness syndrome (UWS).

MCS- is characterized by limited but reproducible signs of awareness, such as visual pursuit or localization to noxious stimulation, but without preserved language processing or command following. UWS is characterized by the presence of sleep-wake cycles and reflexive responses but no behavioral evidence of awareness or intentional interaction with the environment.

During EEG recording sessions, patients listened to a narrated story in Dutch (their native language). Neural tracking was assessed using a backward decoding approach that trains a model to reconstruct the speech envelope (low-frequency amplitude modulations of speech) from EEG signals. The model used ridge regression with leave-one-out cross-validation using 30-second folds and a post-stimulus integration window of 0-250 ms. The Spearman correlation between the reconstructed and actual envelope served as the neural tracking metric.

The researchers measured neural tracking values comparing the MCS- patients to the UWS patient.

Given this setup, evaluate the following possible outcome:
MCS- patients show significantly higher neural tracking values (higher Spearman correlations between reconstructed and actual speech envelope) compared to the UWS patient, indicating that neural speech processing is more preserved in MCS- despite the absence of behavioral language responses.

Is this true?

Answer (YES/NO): YES